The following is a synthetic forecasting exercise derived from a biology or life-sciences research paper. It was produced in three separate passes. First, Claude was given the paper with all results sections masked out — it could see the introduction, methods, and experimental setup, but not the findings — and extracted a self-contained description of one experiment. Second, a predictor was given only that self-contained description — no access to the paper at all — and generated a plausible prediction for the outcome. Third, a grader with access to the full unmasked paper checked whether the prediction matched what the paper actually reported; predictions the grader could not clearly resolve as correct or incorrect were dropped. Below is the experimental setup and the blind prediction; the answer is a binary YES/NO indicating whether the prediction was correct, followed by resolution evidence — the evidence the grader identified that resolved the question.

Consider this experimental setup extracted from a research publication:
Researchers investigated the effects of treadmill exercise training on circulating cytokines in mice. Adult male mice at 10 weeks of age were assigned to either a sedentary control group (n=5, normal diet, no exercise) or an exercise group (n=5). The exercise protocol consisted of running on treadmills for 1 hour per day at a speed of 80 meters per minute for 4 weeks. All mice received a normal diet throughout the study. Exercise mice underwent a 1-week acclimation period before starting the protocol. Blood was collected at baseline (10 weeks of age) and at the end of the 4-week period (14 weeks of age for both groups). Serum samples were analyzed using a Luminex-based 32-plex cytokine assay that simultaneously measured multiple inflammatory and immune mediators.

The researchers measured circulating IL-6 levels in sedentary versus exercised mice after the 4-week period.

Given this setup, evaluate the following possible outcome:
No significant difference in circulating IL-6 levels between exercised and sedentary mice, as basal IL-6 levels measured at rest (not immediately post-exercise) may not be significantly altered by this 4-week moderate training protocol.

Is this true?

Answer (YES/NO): NO